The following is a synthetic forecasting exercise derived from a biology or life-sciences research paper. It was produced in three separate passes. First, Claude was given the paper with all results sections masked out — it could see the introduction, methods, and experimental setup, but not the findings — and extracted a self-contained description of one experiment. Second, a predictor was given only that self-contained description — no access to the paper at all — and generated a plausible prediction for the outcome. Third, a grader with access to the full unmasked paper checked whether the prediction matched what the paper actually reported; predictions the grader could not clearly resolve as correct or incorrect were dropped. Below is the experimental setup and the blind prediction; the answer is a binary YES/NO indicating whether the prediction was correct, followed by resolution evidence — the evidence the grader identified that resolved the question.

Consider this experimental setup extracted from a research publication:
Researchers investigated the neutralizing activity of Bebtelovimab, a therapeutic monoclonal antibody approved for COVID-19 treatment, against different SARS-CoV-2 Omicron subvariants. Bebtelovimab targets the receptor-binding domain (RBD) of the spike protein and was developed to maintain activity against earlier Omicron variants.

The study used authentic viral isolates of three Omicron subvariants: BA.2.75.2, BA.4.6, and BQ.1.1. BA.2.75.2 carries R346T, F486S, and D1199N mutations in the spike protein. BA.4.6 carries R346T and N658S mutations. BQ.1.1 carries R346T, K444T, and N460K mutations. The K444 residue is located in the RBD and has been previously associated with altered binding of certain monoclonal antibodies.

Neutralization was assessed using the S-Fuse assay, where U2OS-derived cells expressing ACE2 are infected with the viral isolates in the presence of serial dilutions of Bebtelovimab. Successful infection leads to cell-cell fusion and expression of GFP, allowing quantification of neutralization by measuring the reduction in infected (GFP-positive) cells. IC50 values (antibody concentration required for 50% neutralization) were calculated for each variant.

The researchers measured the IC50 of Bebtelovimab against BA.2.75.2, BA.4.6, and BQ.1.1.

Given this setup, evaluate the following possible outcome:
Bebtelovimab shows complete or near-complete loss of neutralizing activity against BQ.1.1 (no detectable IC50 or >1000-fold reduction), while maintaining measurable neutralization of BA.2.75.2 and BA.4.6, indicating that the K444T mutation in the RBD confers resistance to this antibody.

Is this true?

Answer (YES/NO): YES